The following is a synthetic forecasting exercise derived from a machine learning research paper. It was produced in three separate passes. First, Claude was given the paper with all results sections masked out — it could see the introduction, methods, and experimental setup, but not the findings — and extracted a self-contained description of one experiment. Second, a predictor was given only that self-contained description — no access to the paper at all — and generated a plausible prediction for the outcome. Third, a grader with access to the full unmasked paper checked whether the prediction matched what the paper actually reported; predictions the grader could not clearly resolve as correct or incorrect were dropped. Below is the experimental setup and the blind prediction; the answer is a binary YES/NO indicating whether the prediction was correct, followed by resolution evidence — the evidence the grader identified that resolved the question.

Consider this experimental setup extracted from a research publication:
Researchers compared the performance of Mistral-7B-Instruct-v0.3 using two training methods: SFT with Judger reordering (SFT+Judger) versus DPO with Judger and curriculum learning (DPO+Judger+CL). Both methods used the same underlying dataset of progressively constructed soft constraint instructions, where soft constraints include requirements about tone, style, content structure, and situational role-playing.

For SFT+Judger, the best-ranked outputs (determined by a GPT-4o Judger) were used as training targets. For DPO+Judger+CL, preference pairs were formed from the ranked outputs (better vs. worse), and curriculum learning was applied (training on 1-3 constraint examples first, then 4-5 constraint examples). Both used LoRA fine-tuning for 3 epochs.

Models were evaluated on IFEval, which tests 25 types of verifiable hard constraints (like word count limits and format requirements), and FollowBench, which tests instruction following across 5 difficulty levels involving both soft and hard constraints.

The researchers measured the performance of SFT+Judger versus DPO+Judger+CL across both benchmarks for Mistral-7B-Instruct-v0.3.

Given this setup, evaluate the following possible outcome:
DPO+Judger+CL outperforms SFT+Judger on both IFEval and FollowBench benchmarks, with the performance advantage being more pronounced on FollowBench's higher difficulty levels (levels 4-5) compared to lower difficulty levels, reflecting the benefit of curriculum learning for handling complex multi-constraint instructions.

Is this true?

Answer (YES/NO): NO